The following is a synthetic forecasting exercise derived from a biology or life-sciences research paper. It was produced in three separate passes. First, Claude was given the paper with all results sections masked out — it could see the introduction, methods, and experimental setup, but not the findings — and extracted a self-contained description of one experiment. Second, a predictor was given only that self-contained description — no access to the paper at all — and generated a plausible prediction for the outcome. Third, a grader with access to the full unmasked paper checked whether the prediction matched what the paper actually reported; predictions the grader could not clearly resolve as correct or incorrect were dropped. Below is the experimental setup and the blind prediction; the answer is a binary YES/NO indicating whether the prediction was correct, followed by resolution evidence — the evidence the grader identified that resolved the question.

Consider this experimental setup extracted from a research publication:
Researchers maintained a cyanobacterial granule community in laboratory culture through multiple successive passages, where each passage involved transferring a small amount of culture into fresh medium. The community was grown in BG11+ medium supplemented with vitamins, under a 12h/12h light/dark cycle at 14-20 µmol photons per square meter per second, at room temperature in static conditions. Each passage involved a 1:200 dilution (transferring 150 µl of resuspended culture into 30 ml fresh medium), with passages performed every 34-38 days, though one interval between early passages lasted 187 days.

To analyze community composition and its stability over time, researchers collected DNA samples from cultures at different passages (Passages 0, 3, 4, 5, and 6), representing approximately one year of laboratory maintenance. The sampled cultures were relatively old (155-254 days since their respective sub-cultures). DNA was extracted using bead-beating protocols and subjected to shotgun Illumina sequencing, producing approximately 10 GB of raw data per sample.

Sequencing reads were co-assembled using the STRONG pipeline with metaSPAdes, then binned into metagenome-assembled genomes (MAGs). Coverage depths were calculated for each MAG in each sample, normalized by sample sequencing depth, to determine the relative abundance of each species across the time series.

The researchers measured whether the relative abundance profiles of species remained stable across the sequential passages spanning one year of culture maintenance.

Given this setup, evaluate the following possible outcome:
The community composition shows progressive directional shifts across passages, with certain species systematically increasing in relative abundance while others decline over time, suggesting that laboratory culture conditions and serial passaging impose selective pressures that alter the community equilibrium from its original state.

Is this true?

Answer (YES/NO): NO